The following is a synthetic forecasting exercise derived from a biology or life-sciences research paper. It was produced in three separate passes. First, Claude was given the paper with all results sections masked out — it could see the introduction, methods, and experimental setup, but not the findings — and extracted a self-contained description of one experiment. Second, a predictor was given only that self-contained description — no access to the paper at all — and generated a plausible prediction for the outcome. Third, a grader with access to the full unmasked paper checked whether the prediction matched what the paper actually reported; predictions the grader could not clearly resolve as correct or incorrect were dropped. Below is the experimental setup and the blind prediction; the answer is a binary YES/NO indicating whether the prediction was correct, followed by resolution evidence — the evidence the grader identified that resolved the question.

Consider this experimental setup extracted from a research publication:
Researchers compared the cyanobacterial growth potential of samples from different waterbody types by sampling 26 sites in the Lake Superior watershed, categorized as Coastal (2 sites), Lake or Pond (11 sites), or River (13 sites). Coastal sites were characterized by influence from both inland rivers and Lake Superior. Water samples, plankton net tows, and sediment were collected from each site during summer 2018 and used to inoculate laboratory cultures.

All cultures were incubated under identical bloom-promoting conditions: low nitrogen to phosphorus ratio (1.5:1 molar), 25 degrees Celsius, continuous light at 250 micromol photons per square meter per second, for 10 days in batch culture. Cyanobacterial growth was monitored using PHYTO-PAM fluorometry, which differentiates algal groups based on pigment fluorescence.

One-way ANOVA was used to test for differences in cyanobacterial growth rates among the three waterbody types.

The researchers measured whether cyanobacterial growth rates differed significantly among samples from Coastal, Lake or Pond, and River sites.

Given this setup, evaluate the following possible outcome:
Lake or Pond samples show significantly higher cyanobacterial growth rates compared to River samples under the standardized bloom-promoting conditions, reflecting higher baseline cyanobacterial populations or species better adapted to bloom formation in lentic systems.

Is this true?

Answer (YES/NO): NO